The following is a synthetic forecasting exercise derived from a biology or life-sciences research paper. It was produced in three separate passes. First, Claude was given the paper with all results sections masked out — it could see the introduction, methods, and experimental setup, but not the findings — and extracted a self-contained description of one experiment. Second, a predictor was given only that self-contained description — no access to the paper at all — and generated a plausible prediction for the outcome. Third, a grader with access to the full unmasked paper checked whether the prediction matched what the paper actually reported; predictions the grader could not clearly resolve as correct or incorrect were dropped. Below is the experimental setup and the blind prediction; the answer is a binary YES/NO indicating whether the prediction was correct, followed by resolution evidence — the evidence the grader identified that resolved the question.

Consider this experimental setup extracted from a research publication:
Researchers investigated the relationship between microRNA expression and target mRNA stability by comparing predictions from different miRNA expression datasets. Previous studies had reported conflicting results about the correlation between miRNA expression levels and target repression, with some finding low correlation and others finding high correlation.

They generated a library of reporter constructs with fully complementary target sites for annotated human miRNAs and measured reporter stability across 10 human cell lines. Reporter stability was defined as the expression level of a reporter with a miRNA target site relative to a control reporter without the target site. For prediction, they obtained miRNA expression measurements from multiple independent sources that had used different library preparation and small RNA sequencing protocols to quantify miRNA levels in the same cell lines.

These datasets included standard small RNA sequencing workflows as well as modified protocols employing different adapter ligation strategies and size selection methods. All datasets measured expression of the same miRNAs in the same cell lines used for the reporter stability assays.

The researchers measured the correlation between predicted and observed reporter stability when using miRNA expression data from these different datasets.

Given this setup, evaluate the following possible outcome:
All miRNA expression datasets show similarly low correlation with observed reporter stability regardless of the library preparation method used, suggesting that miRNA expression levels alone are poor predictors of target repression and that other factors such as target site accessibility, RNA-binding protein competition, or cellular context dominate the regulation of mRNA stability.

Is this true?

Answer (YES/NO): NO